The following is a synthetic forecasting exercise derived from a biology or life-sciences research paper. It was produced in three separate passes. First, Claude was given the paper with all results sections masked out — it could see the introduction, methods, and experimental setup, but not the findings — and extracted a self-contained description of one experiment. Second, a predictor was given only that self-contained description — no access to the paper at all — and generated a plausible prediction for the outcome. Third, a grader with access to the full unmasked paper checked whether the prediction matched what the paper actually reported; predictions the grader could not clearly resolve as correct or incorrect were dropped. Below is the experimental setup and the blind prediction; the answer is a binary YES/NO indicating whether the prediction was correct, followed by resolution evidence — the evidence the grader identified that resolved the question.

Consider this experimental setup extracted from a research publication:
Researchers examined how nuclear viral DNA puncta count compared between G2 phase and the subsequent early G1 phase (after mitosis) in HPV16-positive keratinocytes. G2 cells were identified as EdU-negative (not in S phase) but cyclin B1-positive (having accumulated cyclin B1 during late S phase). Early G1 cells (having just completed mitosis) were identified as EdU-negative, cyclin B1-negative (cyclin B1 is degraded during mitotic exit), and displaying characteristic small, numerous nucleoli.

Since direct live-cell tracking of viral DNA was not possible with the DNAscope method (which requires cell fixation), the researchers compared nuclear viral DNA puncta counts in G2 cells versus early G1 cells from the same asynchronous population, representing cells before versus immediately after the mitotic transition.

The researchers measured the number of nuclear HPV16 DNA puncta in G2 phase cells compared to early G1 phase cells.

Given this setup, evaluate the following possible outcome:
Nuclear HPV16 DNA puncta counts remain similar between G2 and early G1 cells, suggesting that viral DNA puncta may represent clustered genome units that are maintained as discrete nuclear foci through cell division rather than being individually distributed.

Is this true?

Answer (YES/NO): NO